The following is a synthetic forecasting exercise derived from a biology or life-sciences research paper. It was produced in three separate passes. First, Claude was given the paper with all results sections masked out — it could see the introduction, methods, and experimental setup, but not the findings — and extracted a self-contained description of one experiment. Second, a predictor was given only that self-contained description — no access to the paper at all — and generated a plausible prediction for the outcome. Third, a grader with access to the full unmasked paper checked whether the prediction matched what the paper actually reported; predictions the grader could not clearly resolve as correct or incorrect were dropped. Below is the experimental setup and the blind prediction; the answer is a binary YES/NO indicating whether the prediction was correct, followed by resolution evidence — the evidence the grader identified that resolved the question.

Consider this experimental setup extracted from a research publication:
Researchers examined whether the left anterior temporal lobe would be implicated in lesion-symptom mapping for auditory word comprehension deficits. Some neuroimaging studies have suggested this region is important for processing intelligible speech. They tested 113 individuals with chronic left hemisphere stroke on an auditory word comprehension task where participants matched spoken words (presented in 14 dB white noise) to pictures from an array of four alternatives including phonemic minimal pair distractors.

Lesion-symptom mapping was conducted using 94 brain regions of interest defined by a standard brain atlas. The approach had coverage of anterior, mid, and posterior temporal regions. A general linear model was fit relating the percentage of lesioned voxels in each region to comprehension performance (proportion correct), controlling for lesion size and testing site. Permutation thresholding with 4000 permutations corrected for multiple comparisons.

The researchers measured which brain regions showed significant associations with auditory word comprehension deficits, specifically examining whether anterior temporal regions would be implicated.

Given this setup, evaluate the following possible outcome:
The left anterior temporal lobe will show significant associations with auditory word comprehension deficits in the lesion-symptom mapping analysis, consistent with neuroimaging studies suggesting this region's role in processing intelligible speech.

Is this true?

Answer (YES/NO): NO